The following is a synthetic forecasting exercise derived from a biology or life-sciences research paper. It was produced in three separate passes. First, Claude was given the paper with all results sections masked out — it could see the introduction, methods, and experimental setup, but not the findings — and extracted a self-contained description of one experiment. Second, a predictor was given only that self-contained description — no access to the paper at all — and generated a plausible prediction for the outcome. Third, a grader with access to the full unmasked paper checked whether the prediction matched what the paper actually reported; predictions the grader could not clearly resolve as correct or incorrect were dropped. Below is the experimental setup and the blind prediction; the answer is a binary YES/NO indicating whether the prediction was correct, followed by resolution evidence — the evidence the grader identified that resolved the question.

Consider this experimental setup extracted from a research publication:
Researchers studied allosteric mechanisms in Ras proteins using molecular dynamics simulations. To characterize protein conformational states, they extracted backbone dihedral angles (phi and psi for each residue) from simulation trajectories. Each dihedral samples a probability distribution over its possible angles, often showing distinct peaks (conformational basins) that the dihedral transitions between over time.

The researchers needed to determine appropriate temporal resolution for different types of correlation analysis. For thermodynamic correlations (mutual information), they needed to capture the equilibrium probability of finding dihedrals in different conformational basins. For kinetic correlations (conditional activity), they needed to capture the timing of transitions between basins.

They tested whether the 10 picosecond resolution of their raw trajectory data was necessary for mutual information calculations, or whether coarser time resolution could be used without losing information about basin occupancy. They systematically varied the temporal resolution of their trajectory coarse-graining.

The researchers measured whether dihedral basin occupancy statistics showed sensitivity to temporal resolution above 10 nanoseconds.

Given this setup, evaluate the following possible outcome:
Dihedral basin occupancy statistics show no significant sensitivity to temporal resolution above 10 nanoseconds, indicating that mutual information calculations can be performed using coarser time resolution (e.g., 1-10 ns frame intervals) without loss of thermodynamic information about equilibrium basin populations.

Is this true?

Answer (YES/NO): YES